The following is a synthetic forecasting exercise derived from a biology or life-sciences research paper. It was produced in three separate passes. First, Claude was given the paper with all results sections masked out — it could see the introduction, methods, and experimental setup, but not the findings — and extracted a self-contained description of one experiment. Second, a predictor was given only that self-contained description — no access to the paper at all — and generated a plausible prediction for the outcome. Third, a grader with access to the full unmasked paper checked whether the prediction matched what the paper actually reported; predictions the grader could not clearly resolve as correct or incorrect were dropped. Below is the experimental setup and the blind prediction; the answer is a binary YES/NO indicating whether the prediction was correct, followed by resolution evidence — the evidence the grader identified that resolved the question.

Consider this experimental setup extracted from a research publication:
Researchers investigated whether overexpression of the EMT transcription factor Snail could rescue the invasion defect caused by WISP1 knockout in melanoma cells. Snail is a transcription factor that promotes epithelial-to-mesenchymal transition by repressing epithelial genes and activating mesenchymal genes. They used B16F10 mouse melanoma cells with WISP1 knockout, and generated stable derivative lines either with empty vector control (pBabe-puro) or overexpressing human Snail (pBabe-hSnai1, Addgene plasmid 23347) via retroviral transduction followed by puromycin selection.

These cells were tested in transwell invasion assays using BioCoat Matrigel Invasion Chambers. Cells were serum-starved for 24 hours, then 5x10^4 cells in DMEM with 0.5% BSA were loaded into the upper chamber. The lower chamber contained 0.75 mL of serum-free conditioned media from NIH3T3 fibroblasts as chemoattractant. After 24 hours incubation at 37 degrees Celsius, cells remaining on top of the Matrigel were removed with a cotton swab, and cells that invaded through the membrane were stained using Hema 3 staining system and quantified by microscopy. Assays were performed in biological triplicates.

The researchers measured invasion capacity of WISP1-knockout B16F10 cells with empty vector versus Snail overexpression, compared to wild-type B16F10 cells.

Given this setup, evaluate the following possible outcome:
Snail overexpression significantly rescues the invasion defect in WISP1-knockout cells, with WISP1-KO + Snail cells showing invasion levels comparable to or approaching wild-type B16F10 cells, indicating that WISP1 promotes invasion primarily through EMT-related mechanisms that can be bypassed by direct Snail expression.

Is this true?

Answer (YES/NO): NO